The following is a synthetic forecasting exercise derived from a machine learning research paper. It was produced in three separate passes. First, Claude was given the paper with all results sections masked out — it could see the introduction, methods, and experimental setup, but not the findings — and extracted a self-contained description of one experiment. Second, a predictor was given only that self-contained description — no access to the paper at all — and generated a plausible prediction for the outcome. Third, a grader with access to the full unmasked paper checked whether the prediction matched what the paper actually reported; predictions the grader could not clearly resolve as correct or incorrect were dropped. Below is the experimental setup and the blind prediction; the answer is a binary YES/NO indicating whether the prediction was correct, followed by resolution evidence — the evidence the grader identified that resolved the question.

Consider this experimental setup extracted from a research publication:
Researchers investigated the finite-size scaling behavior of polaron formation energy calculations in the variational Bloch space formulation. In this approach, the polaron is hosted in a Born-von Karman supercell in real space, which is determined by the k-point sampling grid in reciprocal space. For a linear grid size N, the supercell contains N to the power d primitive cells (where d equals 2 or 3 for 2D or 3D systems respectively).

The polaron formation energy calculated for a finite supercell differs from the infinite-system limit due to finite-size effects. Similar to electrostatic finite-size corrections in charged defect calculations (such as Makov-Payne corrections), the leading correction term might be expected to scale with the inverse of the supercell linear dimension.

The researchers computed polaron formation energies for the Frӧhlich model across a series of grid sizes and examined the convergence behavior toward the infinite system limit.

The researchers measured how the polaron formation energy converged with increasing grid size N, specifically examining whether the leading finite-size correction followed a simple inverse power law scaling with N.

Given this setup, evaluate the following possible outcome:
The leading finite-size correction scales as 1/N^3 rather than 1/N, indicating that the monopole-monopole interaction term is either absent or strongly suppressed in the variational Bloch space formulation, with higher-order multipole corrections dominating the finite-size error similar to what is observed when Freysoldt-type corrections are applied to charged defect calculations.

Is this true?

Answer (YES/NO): NO